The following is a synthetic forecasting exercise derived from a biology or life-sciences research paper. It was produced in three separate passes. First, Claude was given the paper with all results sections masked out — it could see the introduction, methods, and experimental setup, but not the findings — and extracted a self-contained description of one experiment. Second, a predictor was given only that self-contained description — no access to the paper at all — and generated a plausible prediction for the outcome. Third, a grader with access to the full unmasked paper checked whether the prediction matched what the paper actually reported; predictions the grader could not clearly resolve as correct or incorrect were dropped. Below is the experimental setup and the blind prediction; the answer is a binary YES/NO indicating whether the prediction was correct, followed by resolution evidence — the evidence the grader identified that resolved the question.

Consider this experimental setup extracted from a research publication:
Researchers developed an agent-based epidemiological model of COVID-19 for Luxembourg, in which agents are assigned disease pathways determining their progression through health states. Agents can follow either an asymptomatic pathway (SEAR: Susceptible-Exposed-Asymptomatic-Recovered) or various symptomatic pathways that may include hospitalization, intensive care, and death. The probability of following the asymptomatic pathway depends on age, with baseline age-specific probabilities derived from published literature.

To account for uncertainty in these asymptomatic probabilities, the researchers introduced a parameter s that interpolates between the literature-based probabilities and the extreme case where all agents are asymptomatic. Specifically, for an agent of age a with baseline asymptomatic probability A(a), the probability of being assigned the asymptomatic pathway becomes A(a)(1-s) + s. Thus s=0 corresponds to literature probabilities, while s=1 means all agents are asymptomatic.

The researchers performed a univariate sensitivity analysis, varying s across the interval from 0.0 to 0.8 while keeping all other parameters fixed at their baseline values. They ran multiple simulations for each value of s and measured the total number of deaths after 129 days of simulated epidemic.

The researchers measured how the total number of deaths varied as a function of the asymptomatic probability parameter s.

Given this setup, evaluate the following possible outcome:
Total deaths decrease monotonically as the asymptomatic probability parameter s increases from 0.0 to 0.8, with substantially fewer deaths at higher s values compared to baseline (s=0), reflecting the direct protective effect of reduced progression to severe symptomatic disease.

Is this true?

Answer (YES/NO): NO